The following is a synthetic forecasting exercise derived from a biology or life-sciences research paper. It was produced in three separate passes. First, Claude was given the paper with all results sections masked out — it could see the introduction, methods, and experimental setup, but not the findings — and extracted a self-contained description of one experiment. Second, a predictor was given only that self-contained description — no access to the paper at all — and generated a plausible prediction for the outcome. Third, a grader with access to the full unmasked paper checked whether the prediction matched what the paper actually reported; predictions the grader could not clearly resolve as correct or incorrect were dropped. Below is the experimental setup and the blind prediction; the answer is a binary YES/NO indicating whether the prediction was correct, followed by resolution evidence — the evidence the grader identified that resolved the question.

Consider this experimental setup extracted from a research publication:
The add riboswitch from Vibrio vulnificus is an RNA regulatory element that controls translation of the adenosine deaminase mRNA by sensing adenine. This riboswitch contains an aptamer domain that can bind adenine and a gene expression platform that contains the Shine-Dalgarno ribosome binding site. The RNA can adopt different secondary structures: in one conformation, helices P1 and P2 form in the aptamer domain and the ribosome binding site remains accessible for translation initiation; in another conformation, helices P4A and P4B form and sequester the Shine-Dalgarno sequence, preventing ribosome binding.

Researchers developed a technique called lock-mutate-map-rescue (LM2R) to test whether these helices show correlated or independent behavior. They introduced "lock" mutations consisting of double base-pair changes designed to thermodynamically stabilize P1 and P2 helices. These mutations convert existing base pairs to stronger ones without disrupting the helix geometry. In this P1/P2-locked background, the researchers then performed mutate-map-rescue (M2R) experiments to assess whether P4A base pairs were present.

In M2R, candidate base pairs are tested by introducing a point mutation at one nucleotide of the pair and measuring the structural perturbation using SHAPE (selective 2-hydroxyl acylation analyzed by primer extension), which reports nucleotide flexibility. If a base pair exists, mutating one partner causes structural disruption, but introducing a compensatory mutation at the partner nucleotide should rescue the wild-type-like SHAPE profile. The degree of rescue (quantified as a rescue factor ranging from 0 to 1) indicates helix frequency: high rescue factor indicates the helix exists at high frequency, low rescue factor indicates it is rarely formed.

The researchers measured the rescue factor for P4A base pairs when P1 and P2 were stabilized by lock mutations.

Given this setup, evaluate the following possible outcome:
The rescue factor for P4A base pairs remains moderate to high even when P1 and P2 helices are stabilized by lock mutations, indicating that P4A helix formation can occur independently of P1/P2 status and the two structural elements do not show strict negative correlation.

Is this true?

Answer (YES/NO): NO